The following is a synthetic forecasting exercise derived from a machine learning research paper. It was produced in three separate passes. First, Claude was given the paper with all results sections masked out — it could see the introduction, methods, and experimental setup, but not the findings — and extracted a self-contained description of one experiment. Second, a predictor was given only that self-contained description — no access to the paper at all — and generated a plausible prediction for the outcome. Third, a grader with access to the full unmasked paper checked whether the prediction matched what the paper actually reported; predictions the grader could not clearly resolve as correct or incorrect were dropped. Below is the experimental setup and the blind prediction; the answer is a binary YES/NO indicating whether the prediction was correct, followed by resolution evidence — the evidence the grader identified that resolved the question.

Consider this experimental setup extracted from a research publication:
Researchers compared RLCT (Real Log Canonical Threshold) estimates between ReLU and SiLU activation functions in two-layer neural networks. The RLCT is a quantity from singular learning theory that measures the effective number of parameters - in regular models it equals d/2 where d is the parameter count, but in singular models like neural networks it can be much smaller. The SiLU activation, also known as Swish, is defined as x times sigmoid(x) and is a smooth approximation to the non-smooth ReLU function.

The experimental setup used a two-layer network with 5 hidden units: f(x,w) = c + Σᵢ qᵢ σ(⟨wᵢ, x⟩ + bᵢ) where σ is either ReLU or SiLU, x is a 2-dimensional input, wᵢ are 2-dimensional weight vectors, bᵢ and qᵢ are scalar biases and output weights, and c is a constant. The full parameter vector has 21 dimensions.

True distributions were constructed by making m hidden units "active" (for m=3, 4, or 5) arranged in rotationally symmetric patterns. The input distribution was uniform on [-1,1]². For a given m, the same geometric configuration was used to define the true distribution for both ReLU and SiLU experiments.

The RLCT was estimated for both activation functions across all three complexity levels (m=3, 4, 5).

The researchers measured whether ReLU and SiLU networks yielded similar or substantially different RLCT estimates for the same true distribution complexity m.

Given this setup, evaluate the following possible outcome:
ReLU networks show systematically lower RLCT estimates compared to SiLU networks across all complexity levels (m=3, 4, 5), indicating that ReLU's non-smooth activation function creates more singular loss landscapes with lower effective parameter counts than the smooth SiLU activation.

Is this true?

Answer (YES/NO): NO